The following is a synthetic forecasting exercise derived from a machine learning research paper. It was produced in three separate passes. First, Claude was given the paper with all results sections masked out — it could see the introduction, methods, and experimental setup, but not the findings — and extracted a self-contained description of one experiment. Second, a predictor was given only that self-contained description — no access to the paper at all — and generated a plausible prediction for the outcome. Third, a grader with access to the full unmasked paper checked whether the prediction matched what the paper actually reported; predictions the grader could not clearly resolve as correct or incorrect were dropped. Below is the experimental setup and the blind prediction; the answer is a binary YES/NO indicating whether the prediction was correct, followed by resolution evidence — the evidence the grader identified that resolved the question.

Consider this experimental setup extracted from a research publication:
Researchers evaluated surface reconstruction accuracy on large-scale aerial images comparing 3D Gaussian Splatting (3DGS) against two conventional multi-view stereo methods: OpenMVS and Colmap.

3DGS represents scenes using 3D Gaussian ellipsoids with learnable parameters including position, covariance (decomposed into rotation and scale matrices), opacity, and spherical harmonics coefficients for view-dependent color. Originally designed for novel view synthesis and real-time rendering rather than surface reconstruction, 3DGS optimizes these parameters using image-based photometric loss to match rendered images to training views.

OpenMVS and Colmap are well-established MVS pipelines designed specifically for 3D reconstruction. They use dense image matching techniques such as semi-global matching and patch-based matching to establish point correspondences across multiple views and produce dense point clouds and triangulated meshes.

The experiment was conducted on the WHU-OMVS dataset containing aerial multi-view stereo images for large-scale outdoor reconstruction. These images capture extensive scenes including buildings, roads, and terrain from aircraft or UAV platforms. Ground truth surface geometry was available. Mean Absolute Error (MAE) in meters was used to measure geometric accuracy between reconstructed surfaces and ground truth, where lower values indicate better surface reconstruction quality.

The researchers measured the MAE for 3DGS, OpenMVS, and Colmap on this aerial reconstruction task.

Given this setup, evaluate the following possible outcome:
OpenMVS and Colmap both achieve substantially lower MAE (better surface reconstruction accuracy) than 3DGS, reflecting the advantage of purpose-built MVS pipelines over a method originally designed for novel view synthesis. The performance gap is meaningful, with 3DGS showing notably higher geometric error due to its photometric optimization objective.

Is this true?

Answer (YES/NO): YES